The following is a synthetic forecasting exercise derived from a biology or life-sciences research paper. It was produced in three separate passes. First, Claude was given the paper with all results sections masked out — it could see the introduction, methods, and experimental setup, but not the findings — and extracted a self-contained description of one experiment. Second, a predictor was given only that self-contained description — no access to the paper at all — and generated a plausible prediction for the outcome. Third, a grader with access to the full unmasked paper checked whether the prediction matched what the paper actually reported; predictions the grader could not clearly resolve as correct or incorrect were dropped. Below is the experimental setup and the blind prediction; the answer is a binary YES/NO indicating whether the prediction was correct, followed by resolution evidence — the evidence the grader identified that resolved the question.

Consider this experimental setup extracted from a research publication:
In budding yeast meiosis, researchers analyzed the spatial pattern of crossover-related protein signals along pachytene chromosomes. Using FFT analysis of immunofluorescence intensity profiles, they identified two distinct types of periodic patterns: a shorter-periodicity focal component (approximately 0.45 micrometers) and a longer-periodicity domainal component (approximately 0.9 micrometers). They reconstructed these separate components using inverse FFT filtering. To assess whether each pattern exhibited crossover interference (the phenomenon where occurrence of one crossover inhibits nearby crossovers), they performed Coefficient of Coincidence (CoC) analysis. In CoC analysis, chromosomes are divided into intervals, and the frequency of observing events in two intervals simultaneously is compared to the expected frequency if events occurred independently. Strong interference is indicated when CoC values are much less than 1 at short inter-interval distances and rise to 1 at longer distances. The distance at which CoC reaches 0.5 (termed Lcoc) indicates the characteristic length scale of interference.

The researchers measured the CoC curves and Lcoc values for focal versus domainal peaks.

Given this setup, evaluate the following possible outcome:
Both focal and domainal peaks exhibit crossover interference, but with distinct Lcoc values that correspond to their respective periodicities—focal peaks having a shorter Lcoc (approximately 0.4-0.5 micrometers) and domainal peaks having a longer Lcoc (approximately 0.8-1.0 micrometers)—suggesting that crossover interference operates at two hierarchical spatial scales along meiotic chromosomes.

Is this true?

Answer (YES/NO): NO